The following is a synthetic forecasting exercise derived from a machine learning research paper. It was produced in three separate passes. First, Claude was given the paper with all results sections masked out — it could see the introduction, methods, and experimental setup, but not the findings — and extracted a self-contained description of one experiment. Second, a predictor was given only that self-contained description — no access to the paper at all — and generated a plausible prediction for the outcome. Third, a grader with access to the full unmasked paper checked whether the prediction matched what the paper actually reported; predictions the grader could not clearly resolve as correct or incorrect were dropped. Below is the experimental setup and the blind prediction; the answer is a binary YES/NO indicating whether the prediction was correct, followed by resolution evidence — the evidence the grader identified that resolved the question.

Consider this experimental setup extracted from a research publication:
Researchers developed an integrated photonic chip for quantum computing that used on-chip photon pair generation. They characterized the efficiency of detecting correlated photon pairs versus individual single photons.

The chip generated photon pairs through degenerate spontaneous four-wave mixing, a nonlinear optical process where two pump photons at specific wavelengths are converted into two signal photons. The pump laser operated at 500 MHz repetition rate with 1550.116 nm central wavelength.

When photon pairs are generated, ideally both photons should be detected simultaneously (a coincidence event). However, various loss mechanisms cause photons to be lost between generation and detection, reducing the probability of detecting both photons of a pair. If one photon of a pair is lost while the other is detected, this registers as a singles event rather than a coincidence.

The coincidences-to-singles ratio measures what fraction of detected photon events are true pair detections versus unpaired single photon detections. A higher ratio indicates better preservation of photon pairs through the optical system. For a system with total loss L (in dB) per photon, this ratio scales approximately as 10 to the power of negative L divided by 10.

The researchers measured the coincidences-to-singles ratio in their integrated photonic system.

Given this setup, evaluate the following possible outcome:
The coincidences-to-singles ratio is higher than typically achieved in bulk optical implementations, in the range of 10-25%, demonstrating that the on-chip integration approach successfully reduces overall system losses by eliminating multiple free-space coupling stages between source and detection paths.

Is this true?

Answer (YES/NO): NO